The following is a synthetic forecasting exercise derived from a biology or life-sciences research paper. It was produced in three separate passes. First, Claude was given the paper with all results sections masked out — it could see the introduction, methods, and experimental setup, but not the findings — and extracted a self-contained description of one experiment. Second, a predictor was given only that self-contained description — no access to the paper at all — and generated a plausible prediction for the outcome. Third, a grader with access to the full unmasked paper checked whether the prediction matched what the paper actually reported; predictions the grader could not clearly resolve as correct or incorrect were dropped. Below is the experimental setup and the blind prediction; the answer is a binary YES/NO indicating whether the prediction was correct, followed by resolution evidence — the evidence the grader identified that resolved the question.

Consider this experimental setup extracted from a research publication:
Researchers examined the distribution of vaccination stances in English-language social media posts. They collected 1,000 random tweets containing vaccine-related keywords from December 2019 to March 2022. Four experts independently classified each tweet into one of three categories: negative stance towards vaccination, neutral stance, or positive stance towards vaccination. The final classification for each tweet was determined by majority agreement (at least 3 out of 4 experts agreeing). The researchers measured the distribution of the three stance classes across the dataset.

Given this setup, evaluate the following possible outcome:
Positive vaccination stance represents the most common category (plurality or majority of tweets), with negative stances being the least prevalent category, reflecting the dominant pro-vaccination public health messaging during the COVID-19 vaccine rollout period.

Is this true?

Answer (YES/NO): NO